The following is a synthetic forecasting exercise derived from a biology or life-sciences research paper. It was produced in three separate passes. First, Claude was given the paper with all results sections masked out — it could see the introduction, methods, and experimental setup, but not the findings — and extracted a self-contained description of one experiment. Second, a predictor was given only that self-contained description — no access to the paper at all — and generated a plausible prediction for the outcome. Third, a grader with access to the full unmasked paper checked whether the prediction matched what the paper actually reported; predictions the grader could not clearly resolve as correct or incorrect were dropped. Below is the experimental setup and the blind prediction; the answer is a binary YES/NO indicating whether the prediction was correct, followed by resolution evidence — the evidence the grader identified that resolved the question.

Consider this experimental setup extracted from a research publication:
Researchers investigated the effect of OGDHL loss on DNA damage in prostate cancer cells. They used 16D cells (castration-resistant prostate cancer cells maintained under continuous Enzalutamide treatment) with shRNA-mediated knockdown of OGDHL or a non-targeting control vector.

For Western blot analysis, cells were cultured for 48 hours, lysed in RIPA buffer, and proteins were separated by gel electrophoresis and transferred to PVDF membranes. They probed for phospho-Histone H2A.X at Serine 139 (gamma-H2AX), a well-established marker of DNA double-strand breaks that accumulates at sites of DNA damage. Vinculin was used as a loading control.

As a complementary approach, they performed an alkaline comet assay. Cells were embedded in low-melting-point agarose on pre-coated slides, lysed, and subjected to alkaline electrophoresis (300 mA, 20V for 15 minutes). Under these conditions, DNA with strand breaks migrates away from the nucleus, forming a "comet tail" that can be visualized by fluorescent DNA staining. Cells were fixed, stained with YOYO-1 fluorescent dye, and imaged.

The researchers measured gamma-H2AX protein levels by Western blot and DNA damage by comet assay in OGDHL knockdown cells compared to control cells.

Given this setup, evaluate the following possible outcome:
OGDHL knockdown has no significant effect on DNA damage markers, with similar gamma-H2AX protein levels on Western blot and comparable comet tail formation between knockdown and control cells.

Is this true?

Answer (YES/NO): NO